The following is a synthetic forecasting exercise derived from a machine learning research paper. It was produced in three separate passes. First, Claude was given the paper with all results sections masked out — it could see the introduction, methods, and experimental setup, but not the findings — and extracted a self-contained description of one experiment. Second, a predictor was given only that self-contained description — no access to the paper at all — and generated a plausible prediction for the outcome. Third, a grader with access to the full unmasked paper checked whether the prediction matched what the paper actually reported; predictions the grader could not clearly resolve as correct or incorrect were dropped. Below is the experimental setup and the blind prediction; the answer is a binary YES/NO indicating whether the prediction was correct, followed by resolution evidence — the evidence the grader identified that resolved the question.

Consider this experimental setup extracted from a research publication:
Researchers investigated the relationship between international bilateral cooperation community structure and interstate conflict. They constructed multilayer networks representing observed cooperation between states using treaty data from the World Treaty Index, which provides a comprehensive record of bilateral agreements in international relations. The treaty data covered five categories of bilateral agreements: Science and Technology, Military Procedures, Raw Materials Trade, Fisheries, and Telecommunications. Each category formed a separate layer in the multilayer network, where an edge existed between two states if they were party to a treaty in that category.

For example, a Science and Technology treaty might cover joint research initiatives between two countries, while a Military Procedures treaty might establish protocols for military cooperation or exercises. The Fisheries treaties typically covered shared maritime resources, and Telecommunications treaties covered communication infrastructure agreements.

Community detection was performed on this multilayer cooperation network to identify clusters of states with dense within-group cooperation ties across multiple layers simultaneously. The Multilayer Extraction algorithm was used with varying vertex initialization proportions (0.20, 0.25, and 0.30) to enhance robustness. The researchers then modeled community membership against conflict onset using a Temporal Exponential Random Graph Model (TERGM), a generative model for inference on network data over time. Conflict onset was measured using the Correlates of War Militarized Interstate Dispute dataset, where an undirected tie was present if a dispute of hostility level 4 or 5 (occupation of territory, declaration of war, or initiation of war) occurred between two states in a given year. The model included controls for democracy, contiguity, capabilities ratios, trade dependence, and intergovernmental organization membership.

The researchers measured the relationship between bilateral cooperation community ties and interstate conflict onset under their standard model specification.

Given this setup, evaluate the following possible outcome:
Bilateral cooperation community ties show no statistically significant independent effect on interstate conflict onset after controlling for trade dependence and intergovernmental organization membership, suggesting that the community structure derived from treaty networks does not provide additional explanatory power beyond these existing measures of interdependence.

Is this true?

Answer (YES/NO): NO